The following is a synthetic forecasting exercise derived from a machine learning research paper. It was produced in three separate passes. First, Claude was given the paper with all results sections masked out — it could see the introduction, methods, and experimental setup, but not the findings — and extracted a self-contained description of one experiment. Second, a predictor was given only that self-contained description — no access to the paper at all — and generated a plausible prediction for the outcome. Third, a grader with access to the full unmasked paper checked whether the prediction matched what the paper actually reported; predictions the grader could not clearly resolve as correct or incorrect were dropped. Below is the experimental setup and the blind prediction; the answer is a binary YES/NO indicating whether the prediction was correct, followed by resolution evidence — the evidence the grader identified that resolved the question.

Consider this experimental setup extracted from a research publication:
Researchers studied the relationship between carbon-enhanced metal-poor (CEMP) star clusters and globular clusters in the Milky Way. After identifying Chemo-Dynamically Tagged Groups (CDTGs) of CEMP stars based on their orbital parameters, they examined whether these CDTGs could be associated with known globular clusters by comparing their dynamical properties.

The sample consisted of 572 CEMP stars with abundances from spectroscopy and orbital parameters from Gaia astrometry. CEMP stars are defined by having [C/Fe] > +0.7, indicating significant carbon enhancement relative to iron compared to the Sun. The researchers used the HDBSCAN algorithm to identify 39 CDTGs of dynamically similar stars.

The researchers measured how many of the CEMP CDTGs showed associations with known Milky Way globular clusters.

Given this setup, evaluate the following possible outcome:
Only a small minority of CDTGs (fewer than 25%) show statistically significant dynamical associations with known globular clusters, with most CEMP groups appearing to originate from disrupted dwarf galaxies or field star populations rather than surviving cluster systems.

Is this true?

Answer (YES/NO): YES